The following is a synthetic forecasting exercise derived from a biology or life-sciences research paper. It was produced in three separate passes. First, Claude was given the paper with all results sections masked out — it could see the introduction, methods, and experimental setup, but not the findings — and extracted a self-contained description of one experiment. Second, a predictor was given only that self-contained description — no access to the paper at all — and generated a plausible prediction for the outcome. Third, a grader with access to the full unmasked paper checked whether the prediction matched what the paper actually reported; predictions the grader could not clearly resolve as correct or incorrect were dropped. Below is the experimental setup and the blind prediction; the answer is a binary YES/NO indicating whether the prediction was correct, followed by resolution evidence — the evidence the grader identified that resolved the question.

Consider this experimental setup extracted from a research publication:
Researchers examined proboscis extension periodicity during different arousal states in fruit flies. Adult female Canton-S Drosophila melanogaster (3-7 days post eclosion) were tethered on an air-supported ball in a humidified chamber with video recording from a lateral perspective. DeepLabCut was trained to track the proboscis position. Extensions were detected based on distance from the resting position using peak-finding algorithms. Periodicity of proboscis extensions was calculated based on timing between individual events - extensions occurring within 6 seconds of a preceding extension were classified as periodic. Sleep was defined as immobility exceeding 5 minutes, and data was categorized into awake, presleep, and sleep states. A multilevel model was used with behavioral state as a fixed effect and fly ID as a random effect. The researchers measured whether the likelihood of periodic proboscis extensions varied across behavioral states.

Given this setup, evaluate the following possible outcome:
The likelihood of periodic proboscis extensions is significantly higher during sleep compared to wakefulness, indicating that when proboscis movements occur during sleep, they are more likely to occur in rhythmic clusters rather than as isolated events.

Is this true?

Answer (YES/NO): YES